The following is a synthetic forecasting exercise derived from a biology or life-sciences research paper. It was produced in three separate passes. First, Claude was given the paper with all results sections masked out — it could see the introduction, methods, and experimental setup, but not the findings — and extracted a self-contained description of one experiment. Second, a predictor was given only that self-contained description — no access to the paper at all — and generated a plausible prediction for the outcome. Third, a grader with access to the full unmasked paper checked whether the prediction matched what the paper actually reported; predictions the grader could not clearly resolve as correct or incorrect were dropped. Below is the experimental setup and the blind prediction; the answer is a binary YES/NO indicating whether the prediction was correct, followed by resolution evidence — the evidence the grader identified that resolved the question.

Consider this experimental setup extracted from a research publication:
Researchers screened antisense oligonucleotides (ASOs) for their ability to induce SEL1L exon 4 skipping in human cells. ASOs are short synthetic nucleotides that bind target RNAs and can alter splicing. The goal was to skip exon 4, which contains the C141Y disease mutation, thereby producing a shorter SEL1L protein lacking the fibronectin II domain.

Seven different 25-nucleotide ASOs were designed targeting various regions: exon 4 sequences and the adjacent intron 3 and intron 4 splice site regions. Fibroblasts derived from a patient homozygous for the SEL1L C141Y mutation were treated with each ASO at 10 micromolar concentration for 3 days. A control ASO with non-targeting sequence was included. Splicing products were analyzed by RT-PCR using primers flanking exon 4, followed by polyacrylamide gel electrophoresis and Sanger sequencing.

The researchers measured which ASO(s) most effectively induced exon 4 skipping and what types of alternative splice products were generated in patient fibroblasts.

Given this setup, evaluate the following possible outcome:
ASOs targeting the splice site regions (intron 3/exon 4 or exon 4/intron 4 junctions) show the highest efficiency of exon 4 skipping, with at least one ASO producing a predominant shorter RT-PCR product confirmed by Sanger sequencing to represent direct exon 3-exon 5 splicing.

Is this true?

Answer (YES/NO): YES